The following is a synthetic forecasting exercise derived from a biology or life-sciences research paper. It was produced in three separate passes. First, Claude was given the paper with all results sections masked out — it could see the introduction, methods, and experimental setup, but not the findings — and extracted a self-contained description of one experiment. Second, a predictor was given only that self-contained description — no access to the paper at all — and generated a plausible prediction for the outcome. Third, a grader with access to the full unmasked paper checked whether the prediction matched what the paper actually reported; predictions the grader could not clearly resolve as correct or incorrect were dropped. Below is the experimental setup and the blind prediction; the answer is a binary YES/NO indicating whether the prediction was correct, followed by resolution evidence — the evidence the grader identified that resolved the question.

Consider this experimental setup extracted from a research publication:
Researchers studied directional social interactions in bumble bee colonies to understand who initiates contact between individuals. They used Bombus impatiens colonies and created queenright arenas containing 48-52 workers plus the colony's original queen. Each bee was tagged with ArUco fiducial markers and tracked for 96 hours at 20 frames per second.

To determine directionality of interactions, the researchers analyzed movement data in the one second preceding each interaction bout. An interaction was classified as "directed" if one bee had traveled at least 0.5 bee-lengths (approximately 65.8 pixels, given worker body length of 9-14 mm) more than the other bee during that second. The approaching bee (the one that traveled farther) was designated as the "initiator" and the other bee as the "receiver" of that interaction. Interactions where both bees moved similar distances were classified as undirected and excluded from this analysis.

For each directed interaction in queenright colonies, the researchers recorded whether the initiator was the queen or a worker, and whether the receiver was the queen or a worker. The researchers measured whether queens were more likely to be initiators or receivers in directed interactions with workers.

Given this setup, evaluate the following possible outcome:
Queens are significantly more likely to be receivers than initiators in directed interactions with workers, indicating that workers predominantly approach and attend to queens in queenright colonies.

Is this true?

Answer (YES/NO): YES